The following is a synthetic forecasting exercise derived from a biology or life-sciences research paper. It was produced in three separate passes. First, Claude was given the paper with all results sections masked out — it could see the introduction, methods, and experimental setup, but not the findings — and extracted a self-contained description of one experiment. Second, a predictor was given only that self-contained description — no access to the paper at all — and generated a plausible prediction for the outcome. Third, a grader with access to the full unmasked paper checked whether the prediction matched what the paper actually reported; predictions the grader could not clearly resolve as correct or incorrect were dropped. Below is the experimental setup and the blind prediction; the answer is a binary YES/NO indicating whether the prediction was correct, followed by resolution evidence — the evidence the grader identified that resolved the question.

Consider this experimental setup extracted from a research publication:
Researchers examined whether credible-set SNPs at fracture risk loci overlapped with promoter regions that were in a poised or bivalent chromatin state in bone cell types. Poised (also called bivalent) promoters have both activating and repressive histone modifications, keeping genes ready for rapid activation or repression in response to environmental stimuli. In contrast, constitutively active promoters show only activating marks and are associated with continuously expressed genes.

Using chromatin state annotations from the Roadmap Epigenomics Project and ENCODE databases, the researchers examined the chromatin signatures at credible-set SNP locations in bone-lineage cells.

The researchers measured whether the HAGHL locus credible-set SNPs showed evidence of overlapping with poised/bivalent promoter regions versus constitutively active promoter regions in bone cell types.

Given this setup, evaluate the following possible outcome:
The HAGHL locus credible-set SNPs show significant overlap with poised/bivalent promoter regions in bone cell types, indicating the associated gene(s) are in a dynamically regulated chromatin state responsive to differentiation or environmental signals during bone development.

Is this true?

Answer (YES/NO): YES